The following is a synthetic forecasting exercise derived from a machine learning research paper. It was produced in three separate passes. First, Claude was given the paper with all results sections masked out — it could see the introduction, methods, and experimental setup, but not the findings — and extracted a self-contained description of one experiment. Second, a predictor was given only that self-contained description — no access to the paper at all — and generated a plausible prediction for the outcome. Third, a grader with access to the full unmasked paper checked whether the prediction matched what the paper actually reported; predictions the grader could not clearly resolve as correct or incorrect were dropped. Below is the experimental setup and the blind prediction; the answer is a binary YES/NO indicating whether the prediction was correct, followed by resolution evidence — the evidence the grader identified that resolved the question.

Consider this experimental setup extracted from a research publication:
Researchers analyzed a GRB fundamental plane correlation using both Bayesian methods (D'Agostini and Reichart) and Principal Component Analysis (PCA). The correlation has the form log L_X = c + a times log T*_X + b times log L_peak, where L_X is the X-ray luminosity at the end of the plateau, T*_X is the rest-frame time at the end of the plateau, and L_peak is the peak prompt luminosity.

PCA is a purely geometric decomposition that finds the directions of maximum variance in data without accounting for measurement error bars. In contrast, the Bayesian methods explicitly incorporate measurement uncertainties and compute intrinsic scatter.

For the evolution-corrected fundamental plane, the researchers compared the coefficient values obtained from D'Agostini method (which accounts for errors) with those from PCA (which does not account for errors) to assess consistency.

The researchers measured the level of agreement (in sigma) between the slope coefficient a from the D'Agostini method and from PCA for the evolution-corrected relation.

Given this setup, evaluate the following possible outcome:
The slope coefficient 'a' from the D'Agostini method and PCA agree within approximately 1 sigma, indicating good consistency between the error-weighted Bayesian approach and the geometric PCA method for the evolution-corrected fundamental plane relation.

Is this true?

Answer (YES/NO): NO